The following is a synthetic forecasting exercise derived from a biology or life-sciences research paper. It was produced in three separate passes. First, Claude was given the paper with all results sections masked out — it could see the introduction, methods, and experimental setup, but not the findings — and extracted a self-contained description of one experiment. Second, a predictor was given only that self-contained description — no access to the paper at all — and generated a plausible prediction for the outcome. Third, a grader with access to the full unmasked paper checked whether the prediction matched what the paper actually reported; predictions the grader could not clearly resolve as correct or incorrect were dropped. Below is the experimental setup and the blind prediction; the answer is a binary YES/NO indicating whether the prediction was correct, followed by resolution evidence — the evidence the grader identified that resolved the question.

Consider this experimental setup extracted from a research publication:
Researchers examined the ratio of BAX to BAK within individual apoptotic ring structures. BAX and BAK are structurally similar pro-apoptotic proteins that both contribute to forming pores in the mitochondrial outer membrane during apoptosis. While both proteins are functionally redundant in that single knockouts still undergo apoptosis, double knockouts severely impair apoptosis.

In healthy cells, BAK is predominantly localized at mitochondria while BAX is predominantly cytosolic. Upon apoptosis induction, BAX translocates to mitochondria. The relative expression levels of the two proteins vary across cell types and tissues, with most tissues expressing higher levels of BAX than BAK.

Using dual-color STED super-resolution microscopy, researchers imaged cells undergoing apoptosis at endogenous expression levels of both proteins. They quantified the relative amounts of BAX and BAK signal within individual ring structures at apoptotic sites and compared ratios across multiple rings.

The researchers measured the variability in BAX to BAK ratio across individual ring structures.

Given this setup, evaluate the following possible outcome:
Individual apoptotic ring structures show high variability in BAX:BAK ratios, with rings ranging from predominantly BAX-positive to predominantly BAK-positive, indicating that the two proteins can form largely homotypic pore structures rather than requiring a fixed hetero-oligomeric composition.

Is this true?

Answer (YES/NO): YES